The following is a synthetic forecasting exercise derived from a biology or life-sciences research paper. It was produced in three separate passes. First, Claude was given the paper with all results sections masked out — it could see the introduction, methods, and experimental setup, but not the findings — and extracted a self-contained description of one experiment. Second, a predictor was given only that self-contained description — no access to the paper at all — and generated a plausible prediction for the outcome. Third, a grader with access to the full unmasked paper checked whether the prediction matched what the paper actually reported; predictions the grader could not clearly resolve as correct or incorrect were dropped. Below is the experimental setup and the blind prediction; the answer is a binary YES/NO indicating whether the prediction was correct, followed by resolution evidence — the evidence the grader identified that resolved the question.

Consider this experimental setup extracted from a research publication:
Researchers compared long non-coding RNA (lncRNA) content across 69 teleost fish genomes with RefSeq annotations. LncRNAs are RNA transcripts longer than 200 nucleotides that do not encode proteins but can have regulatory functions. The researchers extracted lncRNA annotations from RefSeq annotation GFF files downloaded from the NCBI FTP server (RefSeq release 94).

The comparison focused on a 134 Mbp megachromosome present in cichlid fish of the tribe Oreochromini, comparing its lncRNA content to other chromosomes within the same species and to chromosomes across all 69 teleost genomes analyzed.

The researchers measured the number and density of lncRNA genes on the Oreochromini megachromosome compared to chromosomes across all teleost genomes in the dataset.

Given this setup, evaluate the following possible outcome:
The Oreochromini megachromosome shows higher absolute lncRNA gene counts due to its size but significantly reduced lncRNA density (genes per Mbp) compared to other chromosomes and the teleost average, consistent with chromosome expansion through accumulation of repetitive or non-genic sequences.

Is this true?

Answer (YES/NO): NO